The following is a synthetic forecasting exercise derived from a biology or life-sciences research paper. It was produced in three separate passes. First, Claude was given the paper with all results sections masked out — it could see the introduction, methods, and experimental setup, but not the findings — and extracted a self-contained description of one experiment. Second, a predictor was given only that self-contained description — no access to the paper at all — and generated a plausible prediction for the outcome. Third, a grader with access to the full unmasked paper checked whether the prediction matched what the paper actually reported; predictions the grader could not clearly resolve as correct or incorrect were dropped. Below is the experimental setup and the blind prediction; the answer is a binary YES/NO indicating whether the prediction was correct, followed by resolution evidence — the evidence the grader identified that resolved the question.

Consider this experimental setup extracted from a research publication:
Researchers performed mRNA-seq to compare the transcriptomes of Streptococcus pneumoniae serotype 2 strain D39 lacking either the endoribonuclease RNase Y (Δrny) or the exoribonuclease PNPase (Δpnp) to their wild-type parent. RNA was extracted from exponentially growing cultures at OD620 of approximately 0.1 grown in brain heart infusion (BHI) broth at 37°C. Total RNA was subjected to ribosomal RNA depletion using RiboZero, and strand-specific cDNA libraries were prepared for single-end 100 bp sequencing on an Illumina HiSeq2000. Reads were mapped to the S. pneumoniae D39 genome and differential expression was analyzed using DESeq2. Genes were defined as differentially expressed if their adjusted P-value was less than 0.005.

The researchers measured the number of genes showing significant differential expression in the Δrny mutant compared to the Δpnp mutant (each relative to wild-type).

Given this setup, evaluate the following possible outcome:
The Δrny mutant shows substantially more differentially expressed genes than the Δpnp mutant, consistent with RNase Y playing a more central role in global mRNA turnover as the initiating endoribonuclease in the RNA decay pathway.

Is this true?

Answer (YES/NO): YES